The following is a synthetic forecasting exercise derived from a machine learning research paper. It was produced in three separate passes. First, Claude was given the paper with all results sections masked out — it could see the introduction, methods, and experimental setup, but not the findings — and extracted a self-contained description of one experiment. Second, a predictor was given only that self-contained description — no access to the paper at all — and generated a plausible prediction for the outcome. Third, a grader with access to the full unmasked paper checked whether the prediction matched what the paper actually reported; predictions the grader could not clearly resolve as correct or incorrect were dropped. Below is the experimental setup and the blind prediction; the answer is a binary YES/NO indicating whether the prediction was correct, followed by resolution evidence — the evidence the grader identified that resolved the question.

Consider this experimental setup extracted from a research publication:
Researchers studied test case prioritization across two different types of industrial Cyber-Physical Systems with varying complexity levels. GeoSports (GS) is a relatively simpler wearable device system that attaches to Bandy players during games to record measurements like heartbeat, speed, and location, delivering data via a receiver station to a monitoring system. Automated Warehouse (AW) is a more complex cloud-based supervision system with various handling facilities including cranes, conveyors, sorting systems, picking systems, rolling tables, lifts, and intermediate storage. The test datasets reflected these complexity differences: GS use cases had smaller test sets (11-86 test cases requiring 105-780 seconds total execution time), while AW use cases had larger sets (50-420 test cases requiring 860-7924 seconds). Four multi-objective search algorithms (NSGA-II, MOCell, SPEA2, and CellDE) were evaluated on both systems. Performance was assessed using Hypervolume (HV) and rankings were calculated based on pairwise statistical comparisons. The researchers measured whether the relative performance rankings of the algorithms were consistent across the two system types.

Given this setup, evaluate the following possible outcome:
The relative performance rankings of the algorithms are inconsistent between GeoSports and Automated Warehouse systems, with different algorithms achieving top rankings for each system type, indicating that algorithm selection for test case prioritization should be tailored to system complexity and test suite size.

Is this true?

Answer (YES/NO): NO